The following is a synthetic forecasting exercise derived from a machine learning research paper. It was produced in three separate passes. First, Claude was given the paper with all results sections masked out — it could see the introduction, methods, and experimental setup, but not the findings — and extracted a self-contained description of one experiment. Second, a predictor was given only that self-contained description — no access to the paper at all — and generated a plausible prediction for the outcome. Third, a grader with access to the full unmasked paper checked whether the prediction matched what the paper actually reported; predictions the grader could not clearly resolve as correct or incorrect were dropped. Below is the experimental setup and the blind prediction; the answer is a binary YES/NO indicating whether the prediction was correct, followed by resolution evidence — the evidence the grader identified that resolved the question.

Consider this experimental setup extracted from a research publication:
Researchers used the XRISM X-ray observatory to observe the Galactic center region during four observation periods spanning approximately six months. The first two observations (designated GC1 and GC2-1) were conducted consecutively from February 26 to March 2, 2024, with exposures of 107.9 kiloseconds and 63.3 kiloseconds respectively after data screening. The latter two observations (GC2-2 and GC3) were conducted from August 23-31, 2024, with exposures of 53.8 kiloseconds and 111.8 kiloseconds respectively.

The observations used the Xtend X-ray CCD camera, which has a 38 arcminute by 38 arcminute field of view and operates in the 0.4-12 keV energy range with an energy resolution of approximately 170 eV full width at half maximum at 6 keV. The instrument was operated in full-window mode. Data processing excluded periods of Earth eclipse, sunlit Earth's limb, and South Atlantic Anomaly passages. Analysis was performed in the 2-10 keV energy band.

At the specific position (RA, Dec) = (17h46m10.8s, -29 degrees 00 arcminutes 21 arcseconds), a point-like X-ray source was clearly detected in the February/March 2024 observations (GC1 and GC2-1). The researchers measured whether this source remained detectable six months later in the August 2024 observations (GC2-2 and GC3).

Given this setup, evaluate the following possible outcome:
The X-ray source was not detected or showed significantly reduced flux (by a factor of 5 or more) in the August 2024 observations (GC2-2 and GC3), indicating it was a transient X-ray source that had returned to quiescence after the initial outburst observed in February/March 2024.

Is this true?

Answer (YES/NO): YES